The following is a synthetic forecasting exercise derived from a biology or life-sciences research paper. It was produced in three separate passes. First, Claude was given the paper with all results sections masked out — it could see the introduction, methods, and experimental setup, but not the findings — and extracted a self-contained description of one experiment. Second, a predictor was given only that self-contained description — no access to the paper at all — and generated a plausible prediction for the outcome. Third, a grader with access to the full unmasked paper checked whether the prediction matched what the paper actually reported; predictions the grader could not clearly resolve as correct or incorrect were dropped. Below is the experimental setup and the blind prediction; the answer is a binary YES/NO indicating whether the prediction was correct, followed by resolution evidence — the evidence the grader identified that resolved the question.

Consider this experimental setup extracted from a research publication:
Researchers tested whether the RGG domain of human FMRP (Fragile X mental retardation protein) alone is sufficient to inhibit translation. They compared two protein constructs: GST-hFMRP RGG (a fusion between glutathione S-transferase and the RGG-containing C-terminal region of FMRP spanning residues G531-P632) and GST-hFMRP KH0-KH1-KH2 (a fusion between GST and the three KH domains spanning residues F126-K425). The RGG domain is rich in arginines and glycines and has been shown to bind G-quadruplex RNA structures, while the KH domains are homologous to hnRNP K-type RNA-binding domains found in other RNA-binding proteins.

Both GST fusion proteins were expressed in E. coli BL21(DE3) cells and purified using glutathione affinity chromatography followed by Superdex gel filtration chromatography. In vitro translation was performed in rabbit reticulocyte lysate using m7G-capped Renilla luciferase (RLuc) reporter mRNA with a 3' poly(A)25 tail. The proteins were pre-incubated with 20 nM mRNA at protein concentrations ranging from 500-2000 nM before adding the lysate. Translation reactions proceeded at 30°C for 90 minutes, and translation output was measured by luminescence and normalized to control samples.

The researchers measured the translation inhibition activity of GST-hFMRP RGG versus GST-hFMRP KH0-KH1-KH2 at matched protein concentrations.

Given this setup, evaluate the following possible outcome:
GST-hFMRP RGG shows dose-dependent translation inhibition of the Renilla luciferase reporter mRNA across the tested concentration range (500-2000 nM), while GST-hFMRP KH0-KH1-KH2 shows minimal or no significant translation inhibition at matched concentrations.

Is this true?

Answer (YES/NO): YES